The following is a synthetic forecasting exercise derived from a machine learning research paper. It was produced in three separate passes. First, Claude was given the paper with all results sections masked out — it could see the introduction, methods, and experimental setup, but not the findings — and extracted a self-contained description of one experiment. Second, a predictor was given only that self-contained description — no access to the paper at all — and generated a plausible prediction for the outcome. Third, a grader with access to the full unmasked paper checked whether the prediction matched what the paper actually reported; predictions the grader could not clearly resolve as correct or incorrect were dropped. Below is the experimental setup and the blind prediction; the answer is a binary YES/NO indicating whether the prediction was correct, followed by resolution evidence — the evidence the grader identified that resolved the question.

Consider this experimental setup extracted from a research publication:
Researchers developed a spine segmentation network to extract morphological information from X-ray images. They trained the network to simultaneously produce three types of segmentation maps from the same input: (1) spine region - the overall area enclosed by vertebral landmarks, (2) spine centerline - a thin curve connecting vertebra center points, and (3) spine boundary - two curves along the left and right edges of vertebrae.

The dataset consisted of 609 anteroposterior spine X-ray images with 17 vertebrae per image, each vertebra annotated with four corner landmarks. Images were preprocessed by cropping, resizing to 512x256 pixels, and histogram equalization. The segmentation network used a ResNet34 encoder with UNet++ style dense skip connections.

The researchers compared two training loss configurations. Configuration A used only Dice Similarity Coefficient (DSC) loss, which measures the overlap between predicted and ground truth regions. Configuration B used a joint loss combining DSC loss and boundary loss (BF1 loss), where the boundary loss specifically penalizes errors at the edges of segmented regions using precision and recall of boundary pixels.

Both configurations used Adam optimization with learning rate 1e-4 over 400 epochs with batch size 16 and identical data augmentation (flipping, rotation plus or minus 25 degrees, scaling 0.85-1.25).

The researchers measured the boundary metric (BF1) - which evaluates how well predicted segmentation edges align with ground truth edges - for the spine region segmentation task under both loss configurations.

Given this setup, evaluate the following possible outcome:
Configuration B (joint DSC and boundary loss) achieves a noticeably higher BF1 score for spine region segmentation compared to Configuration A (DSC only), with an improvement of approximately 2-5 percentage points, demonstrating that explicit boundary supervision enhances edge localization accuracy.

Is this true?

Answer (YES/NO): YES